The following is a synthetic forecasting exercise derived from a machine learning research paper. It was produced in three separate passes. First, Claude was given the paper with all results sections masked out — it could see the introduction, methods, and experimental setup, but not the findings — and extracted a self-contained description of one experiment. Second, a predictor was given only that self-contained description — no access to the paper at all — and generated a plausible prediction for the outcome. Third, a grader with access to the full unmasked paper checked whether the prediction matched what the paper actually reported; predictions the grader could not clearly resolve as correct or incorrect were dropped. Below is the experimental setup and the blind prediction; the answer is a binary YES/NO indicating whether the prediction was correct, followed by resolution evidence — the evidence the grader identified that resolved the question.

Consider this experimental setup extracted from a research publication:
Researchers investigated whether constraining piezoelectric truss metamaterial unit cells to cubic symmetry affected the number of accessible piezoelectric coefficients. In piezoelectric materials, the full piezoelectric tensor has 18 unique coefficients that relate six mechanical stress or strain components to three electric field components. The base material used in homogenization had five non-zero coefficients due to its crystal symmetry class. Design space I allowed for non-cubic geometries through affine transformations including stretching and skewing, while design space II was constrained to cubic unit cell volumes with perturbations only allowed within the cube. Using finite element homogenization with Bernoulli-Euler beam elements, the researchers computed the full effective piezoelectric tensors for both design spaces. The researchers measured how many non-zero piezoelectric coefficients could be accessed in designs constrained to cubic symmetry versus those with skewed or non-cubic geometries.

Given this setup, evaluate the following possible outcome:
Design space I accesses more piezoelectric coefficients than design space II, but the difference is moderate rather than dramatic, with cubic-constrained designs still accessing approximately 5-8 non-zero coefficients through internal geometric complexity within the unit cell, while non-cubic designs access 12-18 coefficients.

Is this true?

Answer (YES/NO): NO